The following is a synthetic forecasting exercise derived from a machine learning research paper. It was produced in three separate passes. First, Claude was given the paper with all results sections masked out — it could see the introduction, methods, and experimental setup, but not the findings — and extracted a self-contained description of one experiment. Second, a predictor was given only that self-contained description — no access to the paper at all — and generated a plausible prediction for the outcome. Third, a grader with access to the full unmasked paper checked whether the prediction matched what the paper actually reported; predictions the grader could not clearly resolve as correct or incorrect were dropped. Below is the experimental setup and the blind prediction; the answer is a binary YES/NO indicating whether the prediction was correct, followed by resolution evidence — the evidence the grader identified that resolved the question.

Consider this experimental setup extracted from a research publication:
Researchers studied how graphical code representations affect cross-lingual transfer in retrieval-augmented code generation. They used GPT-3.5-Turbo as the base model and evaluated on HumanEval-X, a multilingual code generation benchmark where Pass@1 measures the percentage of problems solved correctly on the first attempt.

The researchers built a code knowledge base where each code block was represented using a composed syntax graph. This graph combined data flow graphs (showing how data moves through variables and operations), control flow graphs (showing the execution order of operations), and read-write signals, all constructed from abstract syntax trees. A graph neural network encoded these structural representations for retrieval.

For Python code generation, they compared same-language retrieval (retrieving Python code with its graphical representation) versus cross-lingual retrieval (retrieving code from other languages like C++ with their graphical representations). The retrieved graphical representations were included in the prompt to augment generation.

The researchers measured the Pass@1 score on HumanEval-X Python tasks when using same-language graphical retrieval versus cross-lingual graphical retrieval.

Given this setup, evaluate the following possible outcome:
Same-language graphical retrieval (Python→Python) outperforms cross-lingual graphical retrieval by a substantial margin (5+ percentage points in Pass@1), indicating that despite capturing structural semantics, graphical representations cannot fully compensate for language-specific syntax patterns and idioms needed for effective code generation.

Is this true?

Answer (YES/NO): NO